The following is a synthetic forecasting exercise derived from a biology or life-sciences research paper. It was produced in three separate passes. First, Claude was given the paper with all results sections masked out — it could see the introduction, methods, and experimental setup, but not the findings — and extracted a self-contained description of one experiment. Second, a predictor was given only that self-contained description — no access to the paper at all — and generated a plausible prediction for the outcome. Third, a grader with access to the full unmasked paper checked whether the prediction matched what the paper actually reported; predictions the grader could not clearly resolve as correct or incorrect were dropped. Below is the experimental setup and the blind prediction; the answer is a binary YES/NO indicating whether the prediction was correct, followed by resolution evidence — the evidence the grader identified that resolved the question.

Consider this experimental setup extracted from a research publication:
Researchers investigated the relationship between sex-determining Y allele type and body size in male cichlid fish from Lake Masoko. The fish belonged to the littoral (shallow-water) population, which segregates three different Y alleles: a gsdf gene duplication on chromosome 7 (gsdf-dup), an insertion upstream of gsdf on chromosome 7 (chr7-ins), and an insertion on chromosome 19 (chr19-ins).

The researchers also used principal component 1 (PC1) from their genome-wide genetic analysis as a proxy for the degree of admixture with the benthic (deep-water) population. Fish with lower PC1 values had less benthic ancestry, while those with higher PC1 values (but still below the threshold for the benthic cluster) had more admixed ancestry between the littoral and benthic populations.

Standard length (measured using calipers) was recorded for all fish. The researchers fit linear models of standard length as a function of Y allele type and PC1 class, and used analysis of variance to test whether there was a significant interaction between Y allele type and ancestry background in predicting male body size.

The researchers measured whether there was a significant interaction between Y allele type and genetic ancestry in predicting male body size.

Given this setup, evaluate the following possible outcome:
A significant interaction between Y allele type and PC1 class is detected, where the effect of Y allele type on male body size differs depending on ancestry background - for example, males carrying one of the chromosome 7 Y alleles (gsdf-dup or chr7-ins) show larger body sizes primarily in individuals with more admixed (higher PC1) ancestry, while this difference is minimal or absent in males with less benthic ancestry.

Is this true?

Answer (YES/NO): NO